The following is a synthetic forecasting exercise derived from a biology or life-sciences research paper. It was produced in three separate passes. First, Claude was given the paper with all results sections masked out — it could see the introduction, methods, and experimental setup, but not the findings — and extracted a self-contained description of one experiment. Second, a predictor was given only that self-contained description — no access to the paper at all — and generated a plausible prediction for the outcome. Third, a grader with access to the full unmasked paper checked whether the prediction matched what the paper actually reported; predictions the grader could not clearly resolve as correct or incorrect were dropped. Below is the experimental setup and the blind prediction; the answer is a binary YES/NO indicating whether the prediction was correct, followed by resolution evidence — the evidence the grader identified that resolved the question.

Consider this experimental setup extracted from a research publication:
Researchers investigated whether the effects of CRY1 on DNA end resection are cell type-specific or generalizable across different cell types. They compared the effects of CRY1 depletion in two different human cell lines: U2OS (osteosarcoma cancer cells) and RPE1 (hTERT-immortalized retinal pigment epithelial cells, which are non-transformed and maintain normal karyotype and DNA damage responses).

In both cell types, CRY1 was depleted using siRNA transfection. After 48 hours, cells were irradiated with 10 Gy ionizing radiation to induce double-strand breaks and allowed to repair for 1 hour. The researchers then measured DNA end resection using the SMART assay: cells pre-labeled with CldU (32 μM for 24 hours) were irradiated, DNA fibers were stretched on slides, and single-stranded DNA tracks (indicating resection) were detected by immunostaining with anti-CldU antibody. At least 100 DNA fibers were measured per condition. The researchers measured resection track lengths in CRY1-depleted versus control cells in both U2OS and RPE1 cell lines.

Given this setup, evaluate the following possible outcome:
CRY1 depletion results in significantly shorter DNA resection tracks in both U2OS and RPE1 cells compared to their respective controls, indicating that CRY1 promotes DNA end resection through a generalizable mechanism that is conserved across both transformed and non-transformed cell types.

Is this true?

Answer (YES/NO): NO